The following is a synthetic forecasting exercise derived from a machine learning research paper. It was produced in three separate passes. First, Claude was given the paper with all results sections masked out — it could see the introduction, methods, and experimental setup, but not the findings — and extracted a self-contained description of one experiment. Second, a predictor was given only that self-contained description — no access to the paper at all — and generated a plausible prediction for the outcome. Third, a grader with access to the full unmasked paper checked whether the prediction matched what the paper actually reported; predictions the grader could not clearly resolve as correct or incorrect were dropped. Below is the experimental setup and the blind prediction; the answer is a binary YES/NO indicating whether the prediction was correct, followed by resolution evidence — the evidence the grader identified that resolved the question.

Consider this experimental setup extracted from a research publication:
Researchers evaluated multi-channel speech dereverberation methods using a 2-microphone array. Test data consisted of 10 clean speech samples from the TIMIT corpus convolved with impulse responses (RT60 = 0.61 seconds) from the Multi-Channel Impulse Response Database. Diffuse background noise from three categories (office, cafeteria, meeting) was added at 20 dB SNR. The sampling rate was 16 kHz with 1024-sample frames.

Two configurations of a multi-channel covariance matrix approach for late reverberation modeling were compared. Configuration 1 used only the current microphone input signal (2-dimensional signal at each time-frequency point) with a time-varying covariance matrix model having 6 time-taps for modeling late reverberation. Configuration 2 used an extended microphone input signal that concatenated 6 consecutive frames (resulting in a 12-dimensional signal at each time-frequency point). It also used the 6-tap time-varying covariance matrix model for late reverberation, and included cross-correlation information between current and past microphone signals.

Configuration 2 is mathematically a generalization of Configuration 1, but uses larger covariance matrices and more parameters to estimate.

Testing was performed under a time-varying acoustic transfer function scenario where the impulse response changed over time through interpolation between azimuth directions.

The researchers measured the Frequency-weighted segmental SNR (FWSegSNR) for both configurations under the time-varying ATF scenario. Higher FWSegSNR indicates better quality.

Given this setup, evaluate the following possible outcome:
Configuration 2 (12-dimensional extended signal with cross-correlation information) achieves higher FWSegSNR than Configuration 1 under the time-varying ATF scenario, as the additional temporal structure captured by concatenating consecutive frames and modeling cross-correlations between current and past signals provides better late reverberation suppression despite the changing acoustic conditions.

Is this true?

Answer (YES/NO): YES